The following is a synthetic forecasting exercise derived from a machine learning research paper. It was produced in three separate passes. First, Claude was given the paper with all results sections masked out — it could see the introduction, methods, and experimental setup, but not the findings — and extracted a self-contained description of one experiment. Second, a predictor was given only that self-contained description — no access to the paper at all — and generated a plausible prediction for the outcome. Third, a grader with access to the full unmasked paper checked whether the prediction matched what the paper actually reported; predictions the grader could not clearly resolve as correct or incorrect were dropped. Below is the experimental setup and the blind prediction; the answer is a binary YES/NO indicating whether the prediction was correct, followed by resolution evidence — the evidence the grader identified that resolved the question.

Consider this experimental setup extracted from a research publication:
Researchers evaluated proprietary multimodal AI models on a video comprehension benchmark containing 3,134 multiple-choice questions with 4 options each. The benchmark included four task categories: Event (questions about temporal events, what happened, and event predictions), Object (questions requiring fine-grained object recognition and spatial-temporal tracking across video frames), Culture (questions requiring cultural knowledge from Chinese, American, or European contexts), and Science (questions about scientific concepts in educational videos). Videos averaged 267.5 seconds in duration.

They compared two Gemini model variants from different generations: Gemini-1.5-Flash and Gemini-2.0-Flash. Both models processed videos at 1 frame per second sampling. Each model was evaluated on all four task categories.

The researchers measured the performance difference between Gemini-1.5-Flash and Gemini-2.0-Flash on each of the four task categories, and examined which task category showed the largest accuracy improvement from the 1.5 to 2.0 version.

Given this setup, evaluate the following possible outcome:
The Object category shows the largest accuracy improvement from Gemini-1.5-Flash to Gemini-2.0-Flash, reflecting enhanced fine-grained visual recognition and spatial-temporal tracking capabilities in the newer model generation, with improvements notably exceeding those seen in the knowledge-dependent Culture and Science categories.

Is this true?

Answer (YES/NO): YES